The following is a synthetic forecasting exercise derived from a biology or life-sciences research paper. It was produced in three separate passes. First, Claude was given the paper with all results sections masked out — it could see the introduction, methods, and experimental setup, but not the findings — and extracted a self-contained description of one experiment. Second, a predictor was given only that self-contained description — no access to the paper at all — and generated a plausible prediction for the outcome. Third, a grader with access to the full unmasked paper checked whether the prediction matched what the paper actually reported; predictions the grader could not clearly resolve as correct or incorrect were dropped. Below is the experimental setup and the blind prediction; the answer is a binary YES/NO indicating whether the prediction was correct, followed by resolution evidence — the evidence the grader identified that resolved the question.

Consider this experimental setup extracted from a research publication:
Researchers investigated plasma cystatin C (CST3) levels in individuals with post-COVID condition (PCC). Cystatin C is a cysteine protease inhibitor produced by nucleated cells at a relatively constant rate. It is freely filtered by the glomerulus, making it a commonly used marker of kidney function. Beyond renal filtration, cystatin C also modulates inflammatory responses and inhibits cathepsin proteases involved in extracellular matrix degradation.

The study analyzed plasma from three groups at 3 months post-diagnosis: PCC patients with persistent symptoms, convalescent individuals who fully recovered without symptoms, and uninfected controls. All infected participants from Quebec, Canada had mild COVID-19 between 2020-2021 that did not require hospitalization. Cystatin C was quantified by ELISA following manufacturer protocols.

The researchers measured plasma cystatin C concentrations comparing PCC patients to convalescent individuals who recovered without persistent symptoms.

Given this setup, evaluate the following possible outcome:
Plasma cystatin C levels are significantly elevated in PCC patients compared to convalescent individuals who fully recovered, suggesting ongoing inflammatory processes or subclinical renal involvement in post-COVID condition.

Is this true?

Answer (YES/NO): NO